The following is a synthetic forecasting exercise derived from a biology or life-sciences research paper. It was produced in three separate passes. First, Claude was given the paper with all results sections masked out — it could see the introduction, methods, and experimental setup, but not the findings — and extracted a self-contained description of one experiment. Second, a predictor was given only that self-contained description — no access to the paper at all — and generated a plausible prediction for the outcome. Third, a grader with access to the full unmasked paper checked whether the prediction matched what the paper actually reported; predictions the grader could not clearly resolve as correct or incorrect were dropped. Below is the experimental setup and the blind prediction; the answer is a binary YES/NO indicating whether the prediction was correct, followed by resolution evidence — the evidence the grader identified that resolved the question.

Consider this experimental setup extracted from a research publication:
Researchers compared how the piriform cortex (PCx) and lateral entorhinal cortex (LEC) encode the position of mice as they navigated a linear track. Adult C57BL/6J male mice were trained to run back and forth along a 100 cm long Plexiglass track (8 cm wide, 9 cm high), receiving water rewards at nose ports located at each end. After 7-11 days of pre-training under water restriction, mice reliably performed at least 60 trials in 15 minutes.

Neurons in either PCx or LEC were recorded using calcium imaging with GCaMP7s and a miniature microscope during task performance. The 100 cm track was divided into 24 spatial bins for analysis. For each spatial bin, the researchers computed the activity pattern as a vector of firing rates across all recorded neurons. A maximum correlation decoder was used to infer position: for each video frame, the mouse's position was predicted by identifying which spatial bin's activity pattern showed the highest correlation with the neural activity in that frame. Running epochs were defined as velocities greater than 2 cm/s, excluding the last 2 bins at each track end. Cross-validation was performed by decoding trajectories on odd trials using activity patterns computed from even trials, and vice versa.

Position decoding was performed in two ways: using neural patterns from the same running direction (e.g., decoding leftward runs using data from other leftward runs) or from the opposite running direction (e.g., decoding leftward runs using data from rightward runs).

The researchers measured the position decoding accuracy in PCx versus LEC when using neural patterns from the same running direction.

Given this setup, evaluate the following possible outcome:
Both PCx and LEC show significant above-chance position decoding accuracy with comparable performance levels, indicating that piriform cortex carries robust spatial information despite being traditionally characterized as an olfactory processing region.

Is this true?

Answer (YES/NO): YES